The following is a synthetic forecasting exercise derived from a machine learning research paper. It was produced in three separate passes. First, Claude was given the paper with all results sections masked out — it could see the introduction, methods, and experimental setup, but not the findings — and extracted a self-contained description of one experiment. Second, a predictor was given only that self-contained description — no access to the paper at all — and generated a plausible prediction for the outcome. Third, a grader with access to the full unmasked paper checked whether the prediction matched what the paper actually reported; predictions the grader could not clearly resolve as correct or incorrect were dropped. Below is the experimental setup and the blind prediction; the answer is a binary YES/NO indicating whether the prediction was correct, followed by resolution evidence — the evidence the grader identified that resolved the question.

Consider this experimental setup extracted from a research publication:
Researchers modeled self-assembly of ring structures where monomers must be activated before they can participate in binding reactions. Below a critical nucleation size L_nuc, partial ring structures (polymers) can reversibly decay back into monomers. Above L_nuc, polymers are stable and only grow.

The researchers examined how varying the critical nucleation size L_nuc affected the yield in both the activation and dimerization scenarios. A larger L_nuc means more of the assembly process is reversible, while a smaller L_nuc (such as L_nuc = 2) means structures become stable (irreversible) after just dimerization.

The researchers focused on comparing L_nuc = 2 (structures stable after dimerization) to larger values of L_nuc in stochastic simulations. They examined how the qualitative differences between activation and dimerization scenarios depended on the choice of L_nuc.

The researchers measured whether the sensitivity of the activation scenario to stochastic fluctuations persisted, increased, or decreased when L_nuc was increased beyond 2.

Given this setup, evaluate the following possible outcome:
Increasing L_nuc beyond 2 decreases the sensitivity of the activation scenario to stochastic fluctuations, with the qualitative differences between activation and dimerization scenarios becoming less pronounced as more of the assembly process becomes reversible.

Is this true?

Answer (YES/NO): YES